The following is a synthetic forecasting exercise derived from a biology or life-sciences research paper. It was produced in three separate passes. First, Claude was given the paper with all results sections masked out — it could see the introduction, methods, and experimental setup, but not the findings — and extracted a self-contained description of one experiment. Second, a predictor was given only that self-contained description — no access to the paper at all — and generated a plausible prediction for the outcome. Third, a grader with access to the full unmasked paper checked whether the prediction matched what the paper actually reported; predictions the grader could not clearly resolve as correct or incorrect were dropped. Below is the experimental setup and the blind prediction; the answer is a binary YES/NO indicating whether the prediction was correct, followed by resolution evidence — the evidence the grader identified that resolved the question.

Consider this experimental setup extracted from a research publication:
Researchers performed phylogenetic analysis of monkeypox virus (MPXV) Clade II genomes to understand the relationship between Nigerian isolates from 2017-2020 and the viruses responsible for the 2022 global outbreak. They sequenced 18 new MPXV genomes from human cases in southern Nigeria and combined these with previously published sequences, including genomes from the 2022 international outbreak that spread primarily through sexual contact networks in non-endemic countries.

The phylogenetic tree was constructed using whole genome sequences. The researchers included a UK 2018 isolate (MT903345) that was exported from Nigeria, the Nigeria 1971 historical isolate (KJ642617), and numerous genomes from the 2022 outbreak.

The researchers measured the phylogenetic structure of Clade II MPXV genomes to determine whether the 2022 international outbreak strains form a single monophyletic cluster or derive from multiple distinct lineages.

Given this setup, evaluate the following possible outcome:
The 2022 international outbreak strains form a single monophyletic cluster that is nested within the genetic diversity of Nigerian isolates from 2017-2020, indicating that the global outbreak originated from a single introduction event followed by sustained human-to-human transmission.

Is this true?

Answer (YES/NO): YES